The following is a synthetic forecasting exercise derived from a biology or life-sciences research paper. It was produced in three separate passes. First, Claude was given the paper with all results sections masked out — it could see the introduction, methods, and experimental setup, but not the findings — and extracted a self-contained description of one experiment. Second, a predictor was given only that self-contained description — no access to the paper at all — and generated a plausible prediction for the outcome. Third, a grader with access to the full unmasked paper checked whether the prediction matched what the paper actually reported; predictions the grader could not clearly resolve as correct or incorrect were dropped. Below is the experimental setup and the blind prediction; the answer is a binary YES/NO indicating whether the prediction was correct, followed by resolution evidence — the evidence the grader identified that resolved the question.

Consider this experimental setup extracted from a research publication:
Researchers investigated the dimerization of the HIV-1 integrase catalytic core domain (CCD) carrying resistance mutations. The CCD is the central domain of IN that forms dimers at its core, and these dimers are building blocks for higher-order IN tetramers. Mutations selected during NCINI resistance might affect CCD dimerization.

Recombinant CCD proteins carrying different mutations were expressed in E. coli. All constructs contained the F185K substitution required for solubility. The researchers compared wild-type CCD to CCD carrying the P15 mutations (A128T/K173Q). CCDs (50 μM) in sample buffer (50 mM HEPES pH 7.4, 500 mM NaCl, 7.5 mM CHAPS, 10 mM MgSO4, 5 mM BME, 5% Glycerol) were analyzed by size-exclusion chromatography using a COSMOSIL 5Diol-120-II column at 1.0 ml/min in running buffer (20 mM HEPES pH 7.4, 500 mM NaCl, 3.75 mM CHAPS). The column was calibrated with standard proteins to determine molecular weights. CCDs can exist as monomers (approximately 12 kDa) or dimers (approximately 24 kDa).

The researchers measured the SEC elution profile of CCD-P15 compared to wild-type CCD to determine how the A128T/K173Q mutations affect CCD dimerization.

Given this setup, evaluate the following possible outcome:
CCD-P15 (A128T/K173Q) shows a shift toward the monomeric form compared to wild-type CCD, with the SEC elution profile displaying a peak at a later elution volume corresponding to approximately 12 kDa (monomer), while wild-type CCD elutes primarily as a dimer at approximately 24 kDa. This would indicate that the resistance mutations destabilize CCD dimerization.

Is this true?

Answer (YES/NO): NO